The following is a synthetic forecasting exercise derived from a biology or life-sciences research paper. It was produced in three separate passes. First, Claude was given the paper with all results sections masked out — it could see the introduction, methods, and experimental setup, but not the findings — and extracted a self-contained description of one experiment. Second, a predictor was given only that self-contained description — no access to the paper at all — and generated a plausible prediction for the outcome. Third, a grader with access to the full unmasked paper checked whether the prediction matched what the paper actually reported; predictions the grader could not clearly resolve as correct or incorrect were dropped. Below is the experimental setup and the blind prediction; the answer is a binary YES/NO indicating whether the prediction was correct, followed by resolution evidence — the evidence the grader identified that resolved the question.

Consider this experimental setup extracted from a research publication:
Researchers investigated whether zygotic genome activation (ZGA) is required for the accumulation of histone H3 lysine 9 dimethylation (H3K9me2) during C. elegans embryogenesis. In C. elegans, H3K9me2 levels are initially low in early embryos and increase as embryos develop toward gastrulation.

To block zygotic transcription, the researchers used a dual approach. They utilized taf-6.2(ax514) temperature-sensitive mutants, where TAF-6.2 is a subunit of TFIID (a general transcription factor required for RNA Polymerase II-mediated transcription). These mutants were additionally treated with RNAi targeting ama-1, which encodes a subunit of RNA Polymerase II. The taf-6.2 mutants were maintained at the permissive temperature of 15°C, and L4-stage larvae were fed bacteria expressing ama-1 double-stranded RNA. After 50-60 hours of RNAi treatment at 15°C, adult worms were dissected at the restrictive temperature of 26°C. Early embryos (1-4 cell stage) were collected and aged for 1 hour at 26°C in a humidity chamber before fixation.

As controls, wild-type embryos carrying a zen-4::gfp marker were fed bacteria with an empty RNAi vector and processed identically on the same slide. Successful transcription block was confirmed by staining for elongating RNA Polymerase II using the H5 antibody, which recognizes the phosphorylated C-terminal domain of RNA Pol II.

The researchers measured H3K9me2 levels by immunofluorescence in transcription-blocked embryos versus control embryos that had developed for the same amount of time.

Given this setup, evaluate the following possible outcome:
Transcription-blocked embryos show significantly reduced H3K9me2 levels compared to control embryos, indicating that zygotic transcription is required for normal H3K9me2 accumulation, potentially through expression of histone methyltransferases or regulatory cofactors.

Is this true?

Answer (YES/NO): NO